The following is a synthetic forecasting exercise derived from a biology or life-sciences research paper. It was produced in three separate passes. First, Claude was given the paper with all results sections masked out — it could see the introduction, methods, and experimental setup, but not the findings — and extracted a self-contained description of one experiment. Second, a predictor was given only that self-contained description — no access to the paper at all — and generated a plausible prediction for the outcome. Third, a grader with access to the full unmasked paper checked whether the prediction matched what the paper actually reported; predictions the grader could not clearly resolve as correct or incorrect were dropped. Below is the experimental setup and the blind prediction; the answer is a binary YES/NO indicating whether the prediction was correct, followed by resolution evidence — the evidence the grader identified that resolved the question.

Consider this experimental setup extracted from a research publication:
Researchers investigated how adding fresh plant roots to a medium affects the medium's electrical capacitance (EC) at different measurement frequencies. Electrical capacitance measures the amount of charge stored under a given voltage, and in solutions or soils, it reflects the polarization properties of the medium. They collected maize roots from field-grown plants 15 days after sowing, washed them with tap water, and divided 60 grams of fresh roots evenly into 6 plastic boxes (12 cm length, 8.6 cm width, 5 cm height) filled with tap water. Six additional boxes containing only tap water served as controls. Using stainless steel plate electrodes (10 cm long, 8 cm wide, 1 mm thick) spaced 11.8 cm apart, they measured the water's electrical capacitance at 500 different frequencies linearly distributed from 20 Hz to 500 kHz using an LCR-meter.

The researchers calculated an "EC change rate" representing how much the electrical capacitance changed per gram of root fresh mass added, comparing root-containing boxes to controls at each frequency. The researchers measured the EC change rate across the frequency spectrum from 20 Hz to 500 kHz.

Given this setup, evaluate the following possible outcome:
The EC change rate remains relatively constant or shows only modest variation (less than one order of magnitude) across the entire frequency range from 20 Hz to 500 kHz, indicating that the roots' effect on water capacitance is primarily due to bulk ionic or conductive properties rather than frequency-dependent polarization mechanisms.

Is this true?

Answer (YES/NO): NO